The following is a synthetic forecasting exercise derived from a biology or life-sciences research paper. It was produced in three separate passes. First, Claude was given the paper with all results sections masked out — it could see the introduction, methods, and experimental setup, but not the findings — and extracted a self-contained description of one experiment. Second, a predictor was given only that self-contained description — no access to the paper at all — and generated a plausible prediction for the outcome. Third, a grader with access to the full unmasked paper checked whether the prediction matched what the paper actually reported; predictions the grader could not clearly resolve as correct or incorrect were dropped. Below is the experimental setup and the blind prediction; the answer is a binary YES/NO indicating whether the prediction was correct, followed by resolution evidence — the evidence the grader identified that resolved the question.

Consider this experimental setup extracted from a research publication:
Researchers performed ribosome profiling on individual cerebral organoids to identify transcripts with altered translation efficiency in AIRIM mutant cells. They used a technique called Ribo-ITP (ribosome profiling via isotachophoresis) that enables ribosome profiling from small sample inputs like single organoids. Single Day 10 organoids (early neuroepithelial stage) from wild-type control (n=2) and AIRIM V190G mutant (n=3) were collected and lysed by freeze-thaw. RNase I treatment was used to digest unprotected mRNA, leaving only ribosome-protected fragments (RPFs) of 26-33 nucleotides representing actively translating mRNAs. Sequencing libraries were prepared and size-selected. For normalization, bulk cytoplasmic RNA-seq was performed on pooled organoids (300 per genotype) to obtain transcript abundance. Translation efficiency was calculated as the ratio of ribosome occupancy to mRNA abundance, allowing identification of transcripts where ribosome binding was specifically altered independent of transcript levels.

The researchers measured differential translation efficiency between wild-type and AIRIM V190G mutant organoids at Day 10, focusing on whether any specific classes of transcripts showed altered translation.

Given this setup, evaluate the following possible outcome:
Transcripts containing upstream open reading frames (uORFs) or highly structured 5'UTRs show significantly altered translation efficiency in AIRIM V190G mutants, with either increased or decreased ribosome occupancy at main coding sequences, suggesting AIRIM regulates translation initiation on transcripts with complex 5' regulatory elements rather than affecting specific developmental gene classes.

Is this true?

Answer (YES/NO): NO